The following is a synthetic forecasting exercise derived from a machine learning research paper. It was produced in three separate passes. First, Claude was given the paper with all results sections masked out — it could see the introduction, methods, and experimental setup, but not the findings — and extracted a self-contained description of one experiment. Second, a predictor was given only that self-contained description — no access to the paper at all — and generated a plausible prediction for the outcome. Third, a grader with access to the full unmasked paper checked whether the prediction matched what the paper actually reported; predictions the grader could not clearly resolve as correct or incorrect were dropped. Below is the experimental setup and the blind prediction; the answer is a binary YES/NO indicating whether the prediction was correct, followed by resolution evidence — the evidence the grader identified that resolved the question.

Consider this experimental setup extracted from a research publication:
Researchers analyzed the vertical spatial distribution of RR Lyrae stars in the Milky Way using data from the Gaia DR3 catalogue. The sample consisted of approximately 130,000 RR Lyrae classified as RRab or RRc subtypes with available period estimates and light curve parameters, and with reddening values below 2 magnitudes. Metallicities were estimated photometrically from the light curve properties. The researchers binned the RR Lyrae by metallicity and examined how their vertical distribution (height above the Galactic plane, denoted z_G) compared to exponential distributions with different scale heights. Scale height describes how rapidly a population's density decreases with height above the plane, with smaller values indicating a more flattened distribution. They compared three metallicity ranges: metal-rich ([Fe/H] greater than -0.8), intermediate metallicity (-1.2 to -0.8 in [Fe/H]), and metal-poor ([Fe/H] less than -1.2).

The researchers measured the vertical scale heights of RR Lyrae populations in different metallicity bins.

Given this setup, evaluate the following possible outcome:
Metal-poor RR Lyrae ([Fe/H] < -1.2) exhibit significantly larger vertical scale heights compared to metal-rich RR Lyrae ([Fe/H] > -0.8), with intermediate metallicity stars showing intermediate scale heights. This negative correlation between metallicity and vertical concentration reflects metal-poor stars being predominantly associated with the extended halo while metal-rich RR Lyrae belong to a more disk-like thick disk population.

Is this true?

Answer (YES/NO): NO